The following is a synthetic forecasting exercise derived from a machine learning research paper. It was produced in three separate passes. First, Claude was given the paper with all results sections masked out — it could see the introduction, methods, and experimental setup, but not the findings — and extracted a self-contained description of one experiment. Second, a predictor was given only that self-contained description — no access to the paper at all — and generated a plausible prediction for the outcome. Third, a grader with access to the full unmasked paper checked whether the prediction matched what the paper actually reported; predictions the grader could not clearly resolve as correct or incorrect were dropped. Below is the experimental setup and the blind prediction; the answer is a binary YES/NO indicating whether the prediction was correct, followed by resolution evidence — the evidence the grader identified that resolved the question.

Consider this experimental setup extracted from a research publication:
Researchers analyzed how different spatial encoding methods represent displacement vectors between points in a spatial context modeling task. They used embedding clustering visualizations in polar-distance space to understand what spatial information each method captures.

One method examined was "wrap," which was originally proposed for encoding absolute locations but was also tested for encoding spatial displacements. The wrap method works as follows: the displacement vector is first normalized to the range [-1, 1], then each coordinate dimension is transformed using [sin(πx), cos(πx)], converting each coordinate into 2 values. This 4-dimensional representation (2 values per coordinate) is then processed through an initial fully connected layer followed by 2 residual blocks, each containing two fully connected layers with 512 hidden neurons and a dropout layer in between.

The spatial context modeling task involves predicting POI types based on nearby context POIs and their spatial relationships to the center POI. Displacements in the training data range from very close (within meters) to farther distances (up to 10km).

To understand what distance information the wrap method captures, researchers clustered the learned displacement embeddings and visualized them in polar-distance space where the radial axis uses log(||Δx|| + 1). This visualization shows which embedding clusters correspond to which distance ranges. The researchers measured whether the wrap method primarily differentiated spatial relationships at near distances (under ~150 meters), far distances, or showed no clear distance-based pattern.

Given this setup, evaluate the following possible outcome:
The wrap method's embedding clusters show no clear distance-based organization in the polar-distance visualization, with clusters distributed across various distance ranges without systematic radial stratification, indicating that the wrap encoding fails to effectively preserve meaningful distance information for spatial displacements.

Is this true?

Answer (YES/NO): NO